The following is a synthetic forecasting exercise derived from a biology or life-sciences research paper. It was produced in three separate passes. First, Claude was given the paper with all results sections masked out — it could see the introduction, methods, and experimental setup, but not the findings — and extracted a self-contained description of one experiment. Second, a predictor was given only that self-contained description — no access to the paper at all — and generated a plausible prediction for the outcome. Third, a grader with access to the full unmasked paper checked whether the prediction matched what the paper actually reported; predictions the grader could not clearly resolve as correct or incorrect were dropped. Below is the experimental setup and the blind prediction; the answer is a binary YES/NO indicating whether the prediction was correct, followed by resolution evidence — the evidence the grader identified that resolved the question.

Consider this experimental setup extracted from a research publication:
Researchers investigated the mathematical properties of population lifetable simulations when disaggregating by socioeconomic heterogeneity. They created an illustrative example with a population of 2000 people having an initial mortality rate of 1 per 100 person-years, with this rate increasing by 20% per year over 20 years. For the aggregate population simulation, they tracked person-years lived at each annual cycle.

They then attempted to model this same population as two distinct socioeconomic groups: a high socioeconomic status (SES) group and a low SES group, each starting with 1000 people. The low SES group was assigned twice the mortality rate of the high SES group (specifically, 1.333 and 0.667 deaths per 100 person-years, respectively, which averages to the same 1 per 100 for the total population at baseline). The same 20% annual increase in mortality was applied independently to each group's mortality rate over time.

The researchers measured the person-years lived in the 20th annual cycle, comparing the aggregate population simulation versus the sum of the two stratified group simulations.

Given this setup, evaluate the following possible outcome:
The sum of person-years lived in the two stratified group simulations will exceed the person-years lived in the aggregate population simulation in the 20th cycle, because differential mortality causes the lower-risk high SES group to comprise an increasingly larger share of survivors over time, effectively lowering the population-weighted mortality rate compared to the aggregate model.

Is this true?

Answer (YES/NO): YES